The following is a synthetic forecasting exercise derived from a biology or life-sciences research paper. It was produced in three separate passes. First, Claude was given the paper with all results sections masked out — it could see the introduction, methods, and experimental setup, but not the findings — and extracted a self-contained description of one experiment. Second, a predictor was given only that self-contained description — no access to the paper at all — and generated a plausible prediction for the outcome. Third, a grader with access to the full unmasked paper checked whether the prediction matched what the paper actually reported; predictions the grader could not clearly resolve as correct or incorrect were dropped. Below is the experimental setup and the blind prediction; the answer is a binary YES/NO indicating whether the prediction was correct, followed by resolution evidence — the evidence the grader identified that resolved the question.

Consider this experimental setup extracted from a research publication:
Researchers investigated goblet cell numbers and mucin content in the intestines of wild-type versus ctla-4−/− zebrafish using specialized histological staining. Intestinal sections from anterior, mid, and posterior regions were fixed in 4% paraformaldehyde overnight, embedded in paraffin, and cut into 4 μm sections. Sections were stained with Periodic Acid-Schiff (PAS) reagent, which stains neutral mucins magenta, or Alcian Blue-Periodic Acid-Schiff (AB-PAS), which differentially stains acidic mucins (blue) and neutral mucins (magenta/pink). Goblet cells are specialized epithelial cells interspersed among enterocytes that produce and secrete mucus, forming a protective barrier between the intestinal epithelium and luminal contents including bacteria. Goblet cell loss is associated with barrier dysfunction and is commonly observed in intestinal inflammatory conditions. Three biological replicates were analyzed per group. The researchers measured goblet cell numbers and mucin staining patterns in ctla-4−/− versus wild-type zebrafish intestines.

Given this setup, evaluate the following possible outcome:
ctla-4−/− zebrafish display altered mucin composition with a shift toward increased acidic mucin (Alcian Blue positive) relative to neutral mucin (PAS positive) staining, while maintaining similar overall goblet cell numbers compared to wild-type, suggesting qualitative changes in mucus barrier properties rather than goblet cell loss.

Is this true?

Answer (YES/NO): NO